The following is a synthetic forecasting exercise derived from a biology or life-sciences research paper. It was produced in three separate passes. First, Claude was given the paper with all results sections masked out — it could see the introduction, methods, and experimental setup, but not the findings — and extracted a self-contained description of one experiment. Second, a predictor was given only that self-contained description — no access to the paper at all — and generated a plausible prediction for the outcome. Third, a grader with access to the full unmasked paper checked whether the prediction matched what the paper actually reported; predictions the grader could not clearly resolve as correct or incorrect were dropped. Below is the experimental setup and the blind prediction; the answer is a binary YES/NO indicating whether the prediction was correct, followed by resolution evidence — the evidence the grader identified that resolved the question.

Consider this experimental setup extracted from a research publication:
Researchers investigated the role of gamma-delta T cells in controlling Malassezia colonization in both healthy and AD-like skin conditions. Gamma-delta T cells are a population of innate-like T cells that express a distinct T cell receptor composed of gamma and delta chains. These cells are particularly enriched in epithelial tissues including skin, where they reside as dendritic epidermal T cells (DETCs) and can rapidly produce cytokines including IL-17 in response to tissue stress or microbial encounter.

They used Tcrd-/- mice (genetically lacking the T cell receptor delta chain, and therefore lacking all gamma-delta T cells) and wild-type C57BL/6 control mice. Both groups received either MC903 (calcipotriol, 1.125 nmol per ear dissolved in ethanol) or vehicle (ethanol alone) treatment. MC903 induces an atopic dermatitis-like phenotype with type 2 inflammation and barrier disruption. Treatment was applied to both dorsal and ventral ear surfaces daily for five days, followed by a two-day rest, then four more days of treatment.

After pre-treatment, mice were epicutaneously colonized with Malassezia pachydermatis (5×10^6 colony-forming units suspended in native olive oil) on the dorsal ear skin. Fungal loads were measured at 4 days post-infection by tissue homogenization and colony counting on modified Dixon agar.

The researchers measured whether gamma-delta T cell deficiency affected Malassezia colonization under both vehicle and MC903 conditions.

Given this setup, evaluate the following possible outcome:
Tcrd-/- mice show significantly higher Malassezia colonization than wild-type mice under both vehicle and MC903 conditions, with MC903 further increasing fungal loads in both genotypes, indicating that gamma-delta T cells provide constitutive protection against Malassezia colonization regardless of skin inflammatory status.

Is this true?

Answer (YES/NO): YES